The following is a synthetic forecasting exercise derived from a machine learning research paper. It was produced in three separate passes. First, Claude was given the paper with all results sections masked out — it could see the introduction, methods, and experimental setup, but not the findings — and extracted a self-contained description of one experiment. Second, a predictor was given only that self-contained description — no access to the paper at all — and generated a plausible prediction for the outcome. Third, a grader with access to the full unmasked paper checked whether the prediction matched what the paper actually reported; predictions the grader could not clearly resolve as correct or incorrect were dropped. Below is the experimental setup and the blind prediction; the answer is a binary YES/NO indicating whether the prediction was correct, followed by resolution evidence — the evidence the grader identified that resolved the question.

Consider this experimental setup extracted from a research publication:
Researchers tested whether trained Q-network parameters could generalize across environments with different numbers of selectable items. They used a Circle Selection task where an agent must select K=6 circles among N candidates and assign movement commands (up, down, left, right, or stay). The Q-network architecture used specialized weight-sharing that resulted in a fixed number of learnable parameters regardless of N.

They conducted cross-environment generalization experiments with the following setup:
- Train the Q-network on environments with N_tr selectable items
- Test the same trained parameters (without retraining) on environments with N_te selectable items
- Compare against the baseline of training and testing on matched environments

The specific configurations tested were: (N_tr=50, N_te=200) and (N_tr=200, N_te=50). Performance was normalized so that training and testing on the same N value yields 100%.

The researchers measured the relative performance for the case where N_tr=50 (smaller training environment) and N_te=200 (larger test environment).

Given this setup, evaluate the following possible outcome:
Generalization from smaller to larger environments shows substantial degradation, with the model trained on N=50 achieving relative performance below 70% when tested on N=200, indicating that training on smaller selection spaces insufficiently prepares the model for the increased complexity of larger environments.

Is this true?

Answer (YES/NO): NO